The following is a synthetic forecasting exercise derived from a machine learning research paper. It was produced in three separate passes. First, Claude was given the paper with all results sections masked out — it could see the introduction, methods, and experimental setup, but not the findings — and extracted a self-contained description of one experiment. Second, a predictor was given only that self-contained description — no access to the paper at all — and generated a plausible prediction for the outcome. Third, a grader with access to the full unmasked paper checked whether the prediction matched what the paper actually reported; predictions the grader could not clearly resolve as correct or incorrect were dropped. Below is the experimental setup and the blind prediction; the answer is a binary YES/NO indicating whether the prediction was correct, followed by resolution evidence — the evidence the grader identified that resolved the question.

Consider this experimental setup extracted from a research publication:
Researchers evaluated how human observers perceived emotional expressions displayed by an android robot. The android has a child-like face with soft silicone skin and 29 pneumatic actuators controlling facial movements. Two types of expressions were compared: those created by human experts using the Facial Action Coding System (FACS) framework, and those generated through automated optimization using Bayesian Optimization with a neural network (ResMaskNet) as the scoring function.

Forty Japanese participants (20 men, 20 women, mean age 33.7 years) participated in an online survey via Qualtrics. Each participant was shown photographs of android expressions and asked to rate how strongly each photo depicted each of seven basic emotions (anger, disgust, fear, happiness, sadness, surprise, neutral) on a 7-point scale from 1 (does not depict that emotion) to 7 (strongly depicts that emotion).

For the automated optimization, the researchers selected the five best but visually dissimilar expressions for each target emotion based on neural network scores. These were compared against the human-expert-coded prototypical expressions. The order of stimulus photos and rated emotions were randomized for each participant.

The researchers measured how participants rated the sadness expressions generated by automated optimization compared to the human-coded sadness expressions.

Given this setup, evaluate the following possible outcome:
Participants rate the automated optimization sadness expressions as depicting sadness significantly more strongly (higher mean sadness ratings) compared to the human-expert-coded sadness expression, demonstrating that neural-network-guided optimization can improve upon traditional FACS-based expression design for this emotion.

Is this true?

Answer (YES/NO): YES